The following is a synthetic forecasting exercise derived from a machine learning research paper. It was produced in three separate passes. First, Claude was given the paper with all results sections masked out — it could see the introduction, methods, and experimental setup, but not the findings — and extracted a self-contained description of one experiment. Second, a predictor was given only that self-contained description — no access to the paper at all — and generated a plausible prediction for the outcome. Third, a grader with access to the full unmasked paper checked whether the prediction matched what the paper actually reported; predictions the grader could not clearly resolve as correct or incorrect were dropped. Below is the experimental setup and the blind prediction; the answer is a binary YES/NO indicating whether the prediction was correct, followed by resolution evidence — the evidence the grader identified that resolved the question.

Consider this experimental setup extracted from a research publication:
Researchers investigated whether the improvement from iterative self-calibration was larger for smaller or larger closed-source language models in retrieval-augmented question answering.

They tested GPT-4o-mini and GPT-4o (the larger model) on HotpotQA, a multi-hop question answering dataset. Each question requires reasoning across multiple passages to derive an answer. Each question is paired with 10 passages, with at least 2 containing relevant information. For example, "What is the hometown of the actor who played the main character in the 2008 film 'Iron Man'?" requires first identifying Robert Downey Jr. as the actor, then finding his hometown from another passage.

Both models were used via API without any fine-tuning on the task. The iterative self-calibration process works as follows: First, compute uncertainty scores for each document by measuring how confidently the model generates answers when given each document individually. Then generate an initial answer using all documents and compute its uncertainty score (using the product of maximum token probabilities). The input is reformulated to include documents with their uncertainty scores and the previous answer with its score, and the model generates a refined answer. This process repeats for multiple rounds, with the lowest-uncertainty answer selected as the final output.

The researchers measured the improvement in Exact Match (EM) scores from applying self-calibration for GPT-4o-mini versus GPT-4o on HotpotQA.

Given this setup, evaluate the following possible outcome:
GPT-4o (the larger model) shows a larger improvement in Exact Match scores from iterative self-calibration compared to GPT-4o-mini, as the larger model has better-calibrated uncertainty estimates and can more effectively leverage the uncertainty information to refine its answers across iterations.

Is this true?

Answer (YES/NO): NO